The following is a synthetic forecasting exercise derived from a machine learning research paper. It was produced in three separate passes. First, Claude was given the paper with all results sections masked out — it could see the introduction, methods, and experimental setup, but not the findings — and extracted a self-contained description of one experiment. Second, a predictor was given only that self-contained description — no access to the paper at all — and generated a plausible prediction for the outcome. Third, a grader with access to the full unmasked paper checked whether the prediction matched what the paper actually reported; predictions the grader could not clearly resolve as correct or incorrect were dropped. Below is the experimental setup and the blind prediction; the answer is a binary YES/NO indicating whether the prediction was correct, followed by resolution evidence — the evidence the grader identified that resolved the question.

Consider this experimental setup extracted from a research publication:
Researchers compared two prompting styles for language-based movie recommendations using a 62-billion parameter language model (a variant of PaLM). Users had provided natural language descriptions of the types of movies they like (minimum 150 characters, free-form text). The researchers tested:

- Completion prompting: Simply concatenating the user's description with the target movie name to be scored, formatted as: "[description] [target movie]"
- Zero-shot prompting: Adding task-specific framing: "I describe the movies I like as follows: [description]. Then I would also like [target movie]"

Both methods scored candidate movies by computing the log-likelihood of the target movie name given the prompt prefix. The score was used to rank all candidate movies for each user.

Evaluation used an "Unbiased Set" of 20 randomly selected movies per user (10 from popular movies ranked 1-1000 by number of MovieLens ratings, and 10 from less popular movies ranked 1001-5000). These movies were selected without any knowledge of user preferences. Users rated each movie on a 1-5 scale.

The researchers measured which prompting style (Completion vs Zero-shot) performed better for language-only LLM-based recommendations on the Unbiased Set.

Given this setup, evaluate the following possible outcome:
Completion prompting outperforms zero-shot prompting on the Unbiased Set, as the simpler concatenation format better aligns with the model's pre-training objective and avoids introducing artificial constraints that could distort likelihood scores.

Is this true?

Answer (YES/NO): NO